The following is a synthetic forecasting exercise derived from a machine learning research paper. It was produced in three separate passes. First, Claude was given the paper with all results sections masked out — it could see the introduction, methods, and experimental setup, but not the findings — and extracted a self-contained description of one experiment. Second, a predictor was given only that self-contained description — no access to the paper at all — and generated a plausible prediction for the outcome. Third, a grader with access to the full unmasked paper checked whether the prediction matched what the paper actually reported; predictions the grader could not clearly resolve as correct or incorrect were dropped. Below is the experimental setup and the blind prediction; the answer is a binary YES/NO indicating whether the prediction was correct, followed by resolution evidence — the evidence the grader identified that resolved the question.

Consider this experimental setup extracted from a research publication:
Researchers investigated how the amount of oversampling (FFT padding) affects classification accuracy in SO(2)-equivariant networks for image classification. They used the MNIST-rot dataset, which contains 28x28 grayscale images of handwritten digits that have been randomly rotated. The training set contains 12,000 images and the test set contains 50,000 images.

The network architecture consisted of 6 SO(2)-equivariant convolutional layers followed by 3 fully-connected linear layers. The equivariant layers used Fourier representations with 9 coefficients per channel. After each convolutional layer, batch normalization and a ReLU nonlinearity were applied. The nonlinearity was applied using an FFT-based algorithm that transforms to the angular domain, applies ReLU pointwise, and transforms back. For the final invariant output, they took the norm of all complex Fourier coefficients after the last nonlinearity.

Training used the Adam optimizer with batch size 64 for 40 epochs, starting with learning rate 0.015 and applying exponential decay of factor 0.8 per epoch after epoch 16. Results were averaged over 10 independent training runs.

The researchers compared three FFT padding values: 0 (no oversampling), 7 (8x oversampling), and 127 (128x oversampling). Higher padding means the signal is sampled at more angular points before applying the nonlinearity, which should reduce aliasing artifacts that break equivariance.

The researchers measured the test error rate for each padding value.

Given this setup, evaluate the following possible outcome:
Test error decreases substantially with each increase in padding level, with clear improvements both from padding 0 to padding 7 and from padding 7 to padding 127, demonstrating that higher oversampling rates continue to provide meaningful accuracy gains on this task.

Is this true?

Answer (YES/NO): NO